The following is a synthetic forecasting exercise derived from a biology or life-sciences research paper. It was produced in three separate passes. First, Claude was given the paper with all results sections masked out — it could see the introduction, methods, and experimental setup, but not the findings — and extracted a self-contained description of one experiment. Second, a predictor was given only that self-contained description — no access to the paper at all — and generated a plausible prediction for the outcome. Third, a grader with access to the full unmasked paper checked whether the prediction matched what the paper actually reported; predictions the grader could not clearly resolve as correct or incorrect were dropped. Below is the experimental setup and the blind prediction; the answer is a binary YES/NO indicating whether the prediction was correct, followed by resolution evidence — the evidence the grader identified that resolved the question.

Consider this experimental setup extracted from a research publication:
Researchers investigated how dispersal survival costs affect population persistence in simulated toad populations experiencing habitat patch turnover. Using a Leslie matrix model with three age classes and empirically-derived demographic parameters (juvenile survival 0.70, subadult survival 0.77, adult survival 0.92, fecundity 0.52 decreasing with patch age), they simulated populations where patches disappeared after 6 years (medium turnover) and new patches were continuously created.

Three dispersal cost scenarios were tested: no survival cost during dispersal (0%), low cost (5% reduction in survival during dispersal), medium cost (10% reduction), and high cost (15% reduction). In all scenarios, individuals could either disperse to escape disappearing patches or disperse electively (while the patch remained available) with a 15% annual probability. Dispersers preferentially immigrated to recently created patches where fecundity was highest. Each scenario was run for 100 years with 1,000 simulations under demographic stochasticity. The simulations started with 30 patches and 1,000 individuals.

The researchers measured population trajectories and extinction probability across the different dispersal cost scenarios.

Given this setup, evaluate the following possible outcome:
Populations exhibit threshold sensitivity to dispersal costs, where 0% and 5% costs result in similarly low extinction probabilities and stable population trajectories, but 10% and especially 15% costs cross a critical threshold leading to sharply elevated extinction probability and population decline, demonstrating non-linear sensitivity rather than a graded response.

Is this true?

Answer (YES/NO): NO